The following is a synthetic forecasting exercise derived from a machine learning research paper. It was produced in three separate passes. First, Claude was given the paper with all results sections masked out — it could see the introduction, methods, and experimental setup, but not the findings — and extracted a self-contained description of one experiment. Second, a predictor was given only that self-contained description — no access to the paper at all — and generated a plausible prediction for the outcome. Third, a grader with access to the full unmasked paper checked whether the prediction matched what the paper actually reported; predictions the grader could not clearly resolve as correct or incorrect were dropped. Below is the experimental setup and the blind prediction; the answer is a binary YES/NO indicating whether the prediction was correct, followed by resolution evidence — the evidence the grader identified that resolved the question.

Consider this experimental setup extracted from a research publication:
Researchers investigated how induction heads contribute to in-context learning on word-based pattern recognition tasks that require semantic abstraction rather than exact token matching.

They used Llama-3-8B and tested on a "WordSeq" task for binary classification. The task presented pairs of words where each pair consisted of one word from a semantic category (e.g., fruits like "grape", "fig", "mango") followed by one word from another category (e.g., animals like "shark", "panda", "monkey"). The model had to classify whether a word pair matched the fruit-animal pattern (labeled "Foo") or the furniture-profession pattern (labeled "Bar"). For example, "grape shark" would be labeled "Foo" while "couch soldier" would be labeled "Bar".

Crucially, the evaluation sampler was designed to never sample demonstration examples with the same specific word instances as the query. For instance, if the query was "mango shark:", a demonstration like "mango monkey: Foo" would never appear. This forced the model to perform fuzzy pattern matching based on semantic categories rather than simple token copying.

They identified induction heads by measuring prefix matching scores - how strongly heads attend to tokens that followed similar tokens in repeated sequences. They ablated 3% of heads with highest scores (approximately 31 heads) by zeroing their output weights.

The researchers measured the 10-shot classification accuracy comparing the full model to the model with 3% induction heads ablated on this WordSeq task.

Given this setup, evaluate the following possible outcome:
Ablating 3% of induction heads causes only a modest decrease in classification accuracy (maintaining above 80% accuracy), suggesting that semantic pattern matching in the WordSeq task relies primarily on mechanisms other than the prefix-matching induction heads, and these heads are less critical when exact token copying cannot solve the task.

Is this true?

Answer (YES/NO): NO